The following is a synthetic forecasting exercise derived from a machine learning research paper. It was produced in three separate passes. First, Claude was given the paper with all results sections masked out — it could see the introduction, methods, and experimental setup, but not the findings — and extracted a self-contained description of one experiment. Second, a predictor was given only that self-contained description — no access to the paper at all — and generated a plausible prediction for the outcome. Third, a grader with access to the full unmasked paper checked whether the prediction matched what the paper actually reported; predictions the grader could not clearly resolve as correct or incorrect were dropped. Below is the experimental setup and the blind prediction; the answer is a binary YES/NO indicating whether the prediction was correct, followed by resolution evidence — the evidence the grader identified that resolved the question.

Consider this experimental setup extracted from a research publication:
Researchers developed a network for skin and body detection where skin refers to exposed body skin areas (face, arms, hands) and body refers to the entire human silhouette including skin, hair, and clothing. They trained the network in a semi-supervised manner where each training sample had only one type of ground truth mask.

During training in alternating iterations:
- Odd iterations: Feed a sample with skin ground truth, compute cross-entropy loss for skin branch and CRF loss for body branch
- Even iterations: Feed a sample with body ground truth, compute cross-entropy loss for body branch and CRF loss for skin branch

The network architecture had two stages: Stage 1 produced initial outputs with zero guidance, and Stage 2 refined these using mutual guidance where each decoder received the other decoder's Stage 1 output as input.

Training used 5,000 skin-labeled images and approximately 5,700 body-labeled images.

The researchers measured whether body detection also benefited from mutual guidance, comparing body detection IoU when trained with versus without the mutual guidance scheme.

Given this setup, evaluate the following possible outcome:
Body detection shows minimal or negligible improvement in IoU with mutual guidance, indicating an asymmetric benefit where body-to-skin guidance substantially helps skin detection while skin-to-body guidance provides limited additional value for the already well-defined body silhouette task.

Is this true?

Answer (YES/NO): NO